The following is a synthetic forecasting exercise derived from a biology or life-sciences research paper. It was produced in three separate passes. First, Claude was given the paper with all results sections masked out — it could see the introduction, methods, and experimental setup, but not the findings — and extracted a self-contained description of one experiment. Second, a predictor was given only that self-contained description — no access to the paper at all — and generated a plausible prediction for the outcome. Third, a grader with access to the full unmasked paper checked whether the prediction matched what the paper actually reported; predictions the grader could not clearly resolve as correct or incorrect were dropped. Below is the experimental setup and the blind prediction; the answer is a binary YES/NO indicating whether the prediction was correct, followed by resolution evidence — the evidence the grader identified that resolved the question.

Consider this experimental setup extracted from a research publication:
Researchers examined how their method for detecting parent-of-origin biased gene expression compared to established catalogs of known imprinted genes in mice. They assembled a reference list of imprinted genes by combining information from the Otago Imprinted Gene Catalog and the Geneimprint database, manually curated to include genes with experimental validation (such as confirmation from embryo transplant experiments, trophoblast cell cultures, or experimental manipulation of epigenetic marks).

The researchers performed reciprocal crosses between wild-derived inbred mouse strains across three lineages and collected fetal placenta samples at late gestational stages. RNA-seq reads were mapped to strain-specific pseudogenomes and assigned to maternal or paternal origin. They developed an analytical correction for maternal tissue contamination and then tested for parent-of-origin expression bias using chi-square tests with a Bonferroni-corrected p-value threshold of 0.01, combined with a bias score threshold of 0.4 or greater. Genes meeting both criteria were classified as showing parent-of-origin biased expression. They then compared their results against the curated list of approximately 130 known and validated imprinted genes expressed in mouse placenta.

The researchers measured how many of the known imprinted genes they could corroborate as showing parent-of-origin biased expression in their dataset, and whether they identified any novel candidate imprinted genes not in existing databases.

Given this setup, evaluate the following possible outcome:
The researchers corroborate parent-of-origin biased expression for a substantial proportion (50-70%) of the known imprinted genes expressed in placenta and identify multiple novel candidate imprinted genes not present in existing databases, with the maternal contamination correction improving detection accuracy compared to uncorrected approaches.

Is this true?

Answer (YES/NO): NO